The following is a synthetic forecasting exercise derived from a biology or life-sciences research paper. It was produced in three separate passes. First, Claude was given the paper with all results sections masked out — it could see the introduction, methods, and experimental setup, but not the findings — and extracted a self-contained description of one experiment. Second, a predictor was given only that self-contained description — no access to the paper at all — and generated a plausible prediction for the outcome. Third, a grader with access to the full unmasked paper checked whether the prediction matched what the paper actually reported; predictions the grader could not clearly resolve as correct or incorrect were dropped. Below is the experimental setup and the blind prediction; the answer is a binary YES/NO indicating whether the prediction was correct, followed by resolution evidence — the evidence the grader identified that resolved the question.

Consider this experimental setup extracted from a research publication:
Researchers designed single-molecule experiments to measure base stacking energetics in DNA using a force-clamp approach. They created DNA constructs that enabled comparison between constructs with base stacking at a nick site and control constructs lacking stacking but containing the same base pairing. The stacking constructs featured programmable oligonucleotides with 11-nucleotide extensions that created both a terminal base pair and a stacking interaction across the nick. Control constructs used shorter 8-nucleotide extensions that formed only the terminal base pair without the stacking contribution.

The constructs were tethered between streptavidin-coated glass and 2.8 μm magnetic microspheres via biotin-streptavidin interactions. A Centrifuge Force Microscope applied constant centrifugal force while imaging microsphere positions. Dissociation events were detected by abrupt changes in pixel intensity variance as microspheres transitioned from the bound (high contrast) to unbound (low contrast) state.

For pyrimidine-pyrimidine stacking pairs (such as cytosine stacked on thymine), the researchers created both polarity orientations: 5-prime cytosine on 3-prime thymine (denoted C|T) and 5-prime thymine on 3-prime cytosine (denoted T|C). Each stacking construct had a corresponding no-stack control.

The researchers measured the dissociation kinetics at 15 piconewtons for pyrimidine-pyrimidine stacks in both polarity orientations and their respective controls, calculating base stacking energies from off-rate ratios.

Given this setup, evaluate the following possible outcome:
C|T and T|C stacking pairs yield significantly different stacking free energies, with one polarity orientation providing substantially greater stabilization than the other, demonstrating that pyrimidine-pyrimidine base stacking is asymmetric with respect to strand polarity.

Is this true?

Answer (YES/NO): NO